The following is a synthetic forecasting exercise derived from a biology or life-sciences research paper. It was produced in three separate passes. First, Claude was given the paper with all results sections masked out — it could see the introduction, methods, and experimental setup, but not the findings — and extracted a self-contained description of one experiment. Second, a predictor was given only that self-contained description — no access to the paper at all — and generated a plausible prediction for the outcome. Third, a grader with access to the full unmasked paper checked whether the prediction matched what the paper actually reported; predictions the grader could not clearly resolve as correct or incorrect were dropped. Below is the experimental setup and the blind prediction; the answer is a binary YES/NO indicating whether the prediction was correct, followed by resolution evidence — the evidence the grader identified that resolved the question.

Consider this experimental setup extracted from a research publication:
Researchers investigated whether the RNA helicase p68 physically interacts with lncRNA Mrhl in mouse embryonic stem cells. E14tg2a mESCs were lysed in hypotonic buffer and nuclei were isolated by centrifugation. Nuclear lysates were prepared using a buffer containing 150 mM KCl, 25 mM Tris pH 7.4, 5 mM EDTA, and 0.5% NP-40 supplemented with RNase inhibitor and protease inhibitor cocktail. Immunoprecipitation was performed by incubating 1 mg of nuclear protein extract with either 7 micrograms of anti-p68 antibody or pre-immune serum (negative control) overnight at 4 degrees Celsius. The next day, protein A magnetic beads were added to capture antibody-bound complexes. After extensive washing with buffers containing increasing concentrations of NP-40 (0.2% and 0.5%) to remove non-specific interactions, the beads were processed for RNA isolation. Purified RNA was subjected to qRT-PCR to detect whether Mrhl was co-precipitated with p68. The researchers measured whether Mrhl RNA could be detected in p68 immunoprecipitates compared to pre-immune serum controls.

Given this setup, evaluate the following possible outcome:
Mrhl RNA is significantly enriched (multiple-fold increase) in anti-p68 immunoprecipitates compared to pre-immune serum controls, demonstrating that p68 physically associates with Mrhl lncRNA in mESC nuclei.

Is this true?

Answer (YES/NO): NO